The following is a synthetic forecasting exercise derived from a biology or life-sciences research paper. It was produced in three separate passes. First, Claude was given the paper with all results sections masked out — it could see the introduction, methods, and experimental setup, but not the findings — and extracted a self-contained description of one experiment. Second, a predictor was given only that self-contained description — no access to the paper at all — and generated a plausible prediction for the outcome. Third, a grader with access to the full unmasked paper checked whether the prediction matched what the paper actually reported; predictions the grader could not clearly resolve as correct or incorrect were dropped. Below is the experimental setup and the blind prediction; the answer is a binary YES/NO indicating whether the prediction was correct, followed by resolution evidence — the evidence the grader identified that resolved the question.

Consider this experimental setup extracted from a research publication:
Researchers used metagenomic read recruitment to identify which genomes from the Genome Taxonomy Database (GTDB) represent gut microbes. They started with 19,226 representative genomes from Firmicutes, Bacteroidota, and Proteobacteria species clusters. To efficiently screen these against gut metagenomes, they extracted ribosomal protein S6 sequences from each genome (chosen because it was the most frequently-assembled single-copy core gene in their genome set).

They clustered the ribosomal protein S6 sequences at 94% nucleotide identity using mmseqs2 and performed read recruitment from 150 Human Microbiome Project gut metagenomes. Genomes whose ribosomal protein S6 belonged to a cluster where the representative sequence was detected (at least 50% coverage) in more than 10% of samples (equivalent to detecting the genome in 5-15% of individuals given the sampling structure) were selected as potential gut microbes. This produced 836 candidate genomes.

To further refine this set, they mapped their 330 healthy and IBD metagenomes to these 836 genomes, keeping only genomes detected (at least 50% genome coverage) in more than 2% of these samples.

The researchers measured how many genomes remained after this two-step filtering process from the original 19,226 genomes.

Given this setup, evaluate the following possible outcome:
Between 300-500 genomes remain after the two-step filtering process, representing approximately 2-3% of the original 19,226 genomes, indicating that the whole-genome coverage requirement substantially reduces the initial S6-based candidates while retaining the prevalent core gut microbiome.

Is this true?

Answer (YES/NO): YES